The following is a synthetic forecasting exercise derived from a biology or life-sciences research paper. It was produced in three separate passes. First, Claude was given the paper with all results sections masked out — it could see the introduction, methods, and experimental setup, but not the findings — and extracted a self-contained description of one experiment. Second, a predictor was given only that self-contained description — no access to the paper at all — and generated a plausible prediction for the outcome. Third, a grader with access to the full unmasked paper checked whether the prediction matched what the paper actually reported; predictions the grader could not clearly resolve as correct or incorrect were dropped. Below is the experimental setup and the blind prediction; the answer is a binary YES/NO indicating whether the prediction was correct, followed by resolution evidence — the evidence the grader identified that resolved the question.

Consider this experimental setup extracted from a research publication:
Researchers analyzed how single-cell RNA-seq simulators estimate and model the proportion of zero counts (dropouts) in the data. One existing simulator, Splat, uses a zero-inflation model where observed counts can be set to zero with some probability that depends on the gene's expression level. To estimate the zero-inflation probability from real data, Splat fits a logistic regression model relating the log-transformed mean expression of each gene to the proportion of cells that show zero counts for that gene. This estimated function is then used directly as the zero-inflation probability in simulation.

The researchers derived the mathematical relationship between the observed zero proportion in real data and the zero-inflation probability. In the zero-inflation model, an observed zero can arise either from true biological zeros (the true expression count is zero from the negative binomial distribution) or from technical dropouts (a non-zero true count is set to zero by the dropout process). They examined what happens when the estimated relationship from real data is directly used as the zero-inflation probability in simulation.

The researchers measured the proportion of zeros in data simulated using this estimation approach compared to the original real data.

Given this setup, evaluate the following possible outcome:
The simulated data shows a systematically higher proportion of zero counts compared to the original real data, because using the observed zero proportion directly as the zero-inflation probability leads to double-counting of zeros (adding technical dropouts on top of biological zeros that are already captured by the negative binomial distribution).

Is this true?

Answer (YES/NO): YES